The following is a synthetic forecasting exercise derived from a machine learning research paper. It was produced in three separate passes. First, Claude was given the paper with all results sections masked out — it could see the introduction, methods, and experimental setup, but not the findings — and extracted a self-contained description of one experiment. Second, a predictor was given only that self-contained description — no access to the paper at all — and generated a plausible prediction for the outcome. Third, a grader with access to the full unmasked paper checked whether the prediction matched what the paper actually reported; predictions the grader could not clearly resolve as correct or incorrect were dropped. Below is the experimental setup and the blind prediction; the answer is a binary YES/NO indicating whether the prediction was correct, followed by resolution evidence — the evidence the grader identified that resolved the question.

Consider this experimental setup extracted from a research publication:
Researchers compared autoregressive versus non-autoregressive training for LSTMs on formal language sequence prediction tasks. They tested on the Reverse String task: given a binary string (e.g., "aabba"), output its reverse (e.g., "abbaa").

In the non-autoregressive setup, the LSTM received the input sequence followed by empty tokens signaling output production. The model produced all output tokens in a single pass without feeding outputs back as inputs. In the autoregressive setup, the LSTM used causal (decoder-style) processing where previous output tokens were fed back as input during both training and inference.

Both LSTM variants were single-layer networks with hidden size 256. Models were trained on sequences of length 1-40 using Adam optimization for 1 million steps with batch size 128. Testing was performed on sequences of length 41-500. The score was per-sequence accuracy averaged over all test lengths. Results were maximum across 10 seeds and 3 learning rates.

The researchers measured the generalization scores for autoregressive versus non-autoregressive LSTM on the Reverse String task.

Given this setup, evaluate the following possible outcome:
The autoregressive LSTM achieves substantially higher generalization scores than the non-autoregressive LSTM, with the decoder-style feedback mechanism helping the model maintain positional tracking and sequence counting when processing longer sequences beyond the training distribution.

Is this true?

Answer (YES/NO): NO